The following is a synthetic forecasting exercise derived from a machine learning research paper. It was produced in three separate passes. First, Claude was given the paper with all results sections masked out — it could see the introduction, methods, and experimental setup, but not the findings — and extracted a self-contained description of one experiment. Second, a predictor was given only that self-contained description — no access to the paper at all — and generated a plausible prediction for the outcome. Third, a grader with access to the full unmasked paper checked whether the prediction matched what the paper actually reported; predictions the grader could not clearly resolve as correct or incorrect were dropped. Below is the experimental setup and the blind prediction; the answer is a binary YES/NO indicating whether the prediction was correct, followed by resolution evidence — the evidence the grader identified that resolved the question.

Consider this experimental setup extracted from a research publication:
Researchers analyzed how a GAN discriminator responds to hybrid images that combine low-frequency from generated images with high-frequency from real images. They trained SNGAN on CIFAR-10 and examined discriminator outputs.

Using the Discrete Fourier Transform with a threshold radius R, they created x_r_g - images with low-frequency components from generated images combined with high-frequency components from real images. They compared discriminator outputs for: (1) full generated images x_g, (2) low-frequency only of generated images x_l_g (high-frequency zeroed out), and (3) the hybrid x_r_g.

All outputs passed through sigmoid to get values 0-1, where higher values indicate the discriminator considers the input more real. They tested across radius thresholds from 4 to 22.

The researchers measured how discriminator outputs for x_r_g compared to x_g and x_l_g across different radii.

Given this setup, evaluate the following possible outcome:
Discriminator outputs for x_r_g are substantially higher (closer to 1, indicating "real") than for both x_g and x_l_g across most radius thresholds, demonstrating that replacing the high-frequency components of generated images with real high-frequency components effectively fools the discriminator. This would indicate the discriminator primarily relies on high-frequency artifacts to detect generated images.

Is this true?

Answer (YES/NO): NO